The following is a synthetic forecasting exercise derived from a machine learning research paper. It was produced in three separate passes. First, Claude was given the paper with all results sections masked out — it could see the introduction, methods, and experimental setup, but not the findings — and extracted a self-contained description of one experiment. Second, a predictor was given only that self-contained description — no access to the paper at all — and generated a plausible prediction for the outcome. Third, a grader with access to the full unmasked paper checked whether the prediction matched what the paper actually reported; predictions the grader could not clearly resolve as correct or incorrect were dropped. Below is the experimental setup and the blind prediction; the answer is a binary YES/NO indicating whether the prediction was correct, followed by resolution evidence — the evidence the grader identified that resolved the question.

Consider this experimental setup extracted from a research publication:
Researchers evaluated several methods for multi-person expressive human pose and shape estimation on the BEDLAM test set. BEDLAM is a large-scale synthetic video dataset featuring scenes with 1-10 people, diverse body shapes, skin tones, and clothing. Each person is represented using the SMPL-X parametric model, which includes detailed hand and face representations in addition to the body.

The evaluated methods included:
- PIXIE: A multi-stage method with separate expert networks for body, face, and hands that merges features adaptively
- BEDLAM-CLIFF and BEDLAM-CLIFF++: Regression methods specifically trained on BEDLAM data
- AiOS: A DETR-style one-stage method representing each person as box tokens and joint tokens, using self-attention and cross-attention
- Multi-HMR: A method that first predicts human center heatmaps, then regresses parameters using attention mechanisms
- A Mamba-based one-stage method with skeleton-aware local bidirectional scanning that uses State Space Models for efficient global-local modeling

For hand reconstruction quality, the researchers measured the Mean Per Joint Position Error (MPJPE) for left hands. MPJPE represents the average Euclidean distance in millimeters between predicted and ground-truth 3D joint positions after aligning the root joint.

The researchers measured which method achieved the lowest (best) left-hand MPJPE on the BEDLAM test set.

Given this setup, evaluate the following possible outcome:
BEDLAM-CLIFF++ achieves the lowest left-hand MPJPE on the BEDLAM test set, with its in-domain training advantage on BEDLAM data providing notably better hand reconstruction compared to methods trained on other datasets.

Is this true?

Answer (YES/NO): NO